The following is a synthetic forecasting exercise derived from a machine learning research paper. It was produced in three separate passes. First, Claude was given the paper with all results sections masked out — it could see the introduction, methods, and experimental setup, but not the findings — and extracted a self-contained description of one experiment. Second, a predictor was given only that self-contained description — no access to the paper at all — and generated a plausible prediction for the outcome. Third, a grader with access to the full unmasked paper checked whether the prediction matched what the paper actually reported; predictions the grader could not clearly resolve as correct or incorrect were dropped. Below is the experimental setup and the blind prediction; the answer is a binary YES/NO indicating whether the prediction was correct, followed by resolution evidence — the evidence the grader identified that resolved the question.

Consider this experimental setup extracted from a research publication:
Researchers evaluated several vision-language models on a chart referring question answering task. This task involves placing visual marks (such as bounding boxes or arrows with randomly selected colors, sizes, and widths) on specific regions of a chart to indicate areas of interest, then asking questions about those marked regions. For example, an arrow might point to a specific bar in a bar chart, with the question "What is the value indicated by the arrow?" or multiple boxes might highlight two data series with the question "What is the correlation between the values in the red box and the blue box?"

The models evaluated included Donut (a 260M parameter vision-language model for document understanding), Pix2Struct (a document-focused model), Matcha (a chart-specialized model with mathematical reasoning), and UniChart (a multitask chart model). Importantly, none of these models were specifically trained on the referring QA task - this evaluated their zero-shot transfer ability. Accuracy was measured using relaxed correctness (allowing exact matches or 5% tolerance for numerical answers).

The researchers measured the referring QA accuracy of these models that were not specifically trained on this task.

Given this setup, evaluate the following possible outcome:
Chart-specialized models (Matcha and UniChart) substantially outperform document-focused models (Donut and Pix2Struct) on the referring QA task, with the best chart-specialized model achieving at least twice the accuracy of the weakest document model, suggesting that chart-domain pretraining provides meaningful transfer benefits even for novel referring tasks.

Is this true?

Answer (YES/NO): NO